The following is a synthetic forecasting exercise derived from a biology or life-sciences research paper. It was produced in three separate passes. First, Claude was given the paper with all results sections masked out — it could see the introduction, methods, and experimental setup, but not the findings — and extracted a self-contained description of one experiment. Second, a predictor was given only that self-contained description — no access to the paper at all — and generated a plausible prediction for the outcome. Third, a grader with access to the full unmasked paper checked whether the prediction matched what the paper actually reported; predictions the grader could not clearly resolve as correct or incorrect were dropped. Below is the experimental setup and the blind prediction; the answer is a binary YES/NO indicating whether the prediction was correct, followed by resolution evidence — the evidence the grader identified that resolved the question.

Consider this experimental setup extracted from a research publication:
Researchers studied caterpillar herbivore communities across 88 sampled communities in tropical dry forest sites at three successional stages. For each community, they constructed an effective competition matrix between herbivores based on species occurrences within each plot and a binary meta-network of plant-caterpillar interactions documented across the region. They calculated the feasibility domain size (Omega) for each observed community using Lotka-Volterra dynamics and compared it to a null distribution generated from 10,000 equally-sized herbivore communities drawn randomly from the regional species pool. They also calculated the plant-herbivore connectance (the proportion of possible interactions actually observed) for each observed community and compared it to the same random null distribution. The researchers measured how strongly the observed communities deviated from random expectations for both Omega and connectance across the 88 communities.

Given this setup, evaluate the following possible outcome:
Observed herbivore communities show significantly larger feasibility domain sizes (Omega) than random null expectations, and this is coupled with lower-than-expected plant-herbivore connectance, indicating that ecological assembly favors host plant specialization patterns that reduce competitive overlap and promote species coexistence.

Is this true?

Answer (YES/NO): NO